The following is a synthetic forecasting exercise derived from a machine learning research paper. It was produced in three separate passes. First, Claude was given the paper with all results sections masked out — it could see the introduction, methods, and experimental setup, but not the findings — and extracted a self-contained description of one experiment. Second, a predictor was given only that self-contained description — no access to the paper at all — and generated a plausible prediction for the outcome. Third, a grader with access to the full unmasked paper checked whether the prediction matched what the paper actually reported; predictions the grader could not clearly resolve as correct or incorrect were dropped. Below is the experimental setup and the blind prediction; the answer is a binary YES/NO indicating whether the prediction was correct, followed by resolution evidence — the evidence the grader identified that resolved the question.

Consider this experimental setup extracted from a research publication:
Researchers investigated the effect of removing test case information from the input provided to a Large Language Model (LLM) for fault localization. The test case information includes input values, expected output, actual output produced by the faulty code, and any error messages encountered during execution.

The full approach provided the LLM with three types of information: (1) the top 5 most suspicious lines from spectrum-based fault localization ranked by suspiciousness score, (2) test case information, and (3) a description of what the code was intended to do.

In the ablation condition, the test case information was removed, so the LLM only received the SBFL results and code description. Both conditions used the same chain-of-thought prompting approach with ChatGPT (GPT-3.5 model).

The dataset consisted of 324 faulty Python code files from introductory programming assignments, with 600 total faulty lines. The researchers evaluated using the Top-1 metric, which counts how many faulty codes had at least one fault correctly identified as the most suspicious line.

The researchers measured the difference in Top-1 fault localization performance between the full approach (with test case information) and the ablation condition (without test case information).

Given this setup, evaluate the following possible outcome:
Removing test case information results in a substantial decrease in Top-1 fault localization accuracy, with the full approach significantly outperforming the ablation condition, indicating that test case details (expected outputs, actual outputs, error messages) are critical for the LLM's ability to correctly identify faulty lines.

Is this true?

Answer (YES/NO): NO